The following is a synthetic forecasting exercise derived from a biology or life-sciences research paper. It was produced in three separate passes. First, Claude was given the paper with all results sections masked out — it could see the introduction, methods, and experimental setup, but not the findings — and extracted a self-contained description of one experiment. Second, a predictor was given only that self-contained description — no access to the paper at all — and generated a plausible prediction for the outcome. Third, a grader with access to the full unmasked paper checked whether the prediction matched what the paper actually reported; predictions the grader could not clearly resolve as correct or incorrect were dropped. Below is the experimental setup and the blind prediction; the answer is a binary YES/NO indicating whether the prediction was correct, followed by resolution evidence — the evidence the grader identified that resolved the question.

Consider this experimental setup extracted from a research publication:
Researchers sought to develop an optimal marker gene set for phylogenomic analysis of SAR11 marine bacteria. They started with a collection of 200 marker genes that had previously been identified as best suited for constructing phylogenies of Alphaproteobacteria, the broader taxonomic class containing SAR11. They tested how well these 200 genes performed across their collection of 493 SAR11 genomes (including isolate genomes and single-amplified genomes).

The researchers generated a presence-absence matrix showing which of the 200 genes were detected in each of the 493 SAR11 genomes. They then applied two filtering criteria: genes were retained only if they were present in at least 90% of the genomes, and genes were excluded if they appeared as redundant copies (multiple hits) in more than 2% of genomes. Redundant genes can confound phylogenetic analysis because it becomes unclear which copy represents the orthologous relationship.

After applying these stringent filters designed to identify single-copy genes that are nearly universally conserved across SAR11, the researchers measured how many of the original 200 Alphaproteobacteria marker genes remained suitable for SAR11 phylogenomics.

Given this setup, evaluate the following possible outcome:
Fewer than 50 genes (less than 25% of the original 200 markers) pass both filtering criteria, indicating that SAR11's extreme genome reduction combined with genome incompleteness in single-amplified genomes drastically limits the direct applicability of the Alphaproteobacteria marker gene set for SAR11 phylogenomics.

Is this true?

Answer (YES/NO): NO